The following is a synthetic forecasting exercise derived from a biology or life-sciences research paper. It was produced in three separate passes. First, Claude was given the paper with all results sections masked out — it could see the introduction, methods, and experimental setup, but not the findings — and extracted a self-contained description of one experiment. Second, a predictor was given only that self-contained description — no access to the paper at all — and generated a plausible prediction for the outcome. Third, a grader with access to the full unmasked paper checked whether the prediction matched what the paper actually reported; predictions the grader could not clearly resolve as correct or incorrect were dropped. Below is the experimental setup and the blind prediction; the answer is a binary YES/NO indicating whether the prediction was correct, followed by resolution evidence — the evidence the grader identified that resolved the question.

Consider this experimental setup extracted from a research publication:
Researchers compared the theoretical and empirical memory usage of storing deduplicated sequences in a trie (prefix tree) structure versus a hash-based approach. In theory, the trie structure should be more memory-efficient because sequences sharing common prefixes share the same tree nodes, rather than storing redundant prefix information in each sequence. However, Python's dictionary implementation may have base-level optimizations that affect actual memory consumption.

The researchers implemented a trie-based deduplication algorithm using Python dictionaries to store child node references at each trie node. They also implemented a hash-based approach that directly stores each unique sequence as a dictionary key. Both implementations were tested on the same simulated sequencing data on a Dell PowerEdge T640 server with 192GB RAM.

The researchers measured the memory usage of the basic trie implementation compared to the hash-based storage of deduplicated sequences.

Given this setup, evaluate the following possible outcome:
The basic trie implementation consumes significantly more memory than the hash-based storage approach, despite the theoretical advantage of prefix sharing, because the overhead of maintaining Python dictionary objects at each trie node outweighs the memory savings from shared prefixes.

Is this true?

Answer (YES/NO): YES